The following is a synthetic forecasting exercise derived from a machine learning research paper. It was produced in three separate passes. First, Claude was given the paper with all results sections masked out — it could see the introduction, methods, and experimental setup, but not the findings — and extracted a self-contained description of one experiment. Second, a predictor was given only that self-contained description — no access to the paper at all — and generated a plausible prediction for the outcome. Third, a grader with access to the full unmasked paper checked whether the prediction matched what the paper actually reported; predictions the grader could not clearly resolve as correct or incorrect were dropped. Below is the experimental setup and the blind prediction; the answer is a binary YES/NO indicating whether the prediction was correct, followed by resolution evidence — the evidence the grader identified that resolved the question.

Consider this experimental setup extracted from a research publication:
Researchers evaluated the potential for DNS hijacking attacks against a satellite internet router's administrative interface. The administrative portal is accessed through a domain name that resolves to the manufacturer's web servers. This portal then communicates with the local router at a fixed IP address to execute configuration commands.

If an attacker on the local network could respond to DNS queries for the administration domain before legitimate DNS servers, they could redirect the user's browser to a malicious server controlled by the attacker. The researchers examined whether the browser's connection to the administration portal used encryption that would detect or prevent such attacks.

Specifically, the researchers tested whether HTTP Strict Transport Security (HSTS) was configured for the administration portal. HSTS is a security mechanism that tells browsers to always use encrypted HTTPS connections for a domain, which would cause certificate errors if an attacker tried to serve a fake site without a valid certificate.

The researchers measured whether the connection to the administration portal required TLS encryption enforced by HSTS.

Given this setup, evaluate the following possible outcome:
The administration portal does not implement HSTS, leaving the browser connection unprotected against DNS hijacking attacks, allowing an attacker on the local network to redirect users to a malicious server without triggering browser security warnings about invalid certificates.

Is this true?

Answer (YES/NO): YES